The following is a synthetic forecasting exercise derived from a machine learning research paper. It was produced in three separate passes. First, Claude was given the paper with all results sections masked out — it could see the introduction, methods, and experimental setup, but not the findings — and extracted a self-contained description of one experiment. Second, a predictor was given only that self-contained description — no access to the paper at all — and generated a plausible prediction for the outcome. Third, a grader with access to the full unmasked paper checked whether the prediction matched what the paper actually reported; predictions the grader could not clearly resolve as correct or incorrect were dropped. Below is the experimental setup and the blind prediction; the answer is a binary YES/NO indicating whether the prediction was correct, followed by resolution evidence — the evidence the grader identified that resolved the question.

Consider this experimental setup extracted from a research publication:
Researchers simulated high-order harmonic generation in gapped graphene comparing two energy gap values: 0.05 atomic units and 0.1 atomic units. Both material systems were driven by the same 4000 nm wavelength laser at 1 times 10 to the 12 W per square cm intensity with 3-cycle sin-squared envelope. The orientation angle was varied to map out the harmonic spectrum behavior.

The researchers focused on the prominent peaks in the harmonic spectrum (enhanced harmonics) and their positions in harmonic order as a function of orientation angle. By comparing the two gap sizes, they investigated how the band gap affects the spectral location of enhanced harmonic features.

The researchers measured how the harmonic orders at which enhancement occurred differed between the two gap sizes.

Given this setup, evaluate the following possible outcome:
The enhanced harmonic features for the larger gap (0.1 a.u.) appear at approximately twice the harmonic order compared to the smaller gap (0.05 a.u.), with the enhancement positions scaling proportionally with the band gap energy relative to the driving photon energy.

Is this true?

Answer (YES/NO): NO